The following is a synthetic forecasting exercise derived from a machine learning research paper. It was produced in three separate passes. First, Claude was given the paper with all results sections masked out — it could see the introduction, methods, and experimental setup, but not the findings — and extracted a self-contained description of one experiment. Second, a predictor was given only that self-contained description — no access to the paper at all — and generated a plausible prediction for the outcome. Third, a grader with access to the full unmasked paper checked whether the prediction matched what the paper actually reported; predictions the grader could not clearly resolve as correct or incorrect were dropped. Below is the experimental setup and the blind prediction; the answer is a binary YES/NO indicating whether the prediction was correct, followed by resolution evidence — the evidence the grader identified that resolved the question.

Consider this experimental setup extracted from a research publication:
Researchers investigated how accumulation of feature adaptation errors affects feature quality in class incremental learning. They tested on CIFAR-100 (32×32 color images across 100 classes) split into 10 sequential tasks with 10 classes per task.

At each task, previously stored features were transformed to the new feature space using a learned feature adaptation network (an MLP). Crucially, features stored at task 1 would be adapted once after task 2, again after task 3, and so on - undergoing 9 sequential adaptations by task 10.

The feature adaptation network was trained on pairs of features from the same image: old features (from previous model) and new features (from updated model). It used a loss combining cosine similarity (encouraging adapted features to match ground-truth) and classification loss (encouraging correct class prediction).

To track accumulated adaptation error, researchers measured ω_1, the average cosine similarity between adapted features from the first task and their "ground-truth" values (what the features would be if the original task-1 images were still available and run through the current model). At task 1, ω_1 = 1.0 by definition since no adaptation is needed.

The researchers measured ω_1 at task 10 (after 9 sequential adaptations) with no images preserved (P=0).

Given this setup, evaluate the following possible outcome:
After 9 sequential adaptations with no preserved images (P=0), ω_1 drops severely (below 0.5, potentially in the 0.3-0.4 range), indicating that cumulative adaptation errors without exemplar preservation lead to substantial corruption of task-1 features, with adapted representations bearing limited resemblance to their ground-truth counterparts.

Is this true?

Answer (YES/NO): NO